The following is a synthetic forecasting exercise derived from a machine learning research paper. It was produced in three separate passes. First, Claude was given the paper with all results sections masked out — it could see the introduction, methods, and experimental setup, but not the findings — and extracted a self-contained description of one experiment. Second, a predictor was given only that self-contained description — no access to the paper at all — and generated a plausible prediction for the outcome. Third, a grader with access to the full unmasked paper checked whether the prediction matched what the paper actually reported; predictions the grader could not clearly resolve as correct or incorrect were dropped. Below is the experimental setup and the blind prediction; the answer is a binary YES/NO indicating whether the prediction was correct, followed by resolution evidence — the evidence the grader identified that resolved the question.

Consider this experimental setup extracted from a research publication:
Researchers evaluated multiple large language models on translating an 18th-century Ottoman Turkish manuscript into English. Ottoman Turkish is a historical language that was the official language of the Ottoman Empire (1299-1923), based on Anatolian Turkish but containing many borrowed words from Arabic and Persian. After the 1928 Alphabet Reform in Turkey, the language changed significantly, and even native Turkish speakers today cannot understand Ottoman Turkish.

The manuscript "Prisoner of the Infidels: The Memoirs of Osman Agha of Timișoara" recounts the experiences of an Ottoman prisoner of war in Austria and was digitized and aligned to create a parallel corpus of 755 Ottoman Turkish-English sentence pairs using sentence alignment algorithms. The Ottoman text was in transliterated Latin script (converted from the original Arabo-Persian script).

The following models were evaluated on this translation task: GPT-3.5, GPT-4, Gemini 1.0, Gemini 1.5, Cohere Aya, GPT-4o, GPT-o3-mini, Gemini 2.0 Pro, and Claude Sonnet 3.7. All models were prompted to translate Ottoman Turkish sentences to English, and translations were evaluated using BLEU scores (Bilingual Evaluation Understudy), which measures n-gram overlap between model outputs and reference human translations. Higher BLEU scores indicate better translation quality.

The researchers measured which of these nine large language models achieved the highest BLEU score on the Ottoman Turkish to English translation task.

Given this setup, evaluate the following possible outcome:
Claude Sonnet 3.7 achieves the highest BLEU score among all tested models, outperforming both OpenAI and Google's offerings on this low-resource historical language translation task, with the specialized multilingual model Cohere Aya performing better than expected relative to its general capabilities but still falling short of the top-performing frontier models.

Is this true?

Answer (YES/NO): NO